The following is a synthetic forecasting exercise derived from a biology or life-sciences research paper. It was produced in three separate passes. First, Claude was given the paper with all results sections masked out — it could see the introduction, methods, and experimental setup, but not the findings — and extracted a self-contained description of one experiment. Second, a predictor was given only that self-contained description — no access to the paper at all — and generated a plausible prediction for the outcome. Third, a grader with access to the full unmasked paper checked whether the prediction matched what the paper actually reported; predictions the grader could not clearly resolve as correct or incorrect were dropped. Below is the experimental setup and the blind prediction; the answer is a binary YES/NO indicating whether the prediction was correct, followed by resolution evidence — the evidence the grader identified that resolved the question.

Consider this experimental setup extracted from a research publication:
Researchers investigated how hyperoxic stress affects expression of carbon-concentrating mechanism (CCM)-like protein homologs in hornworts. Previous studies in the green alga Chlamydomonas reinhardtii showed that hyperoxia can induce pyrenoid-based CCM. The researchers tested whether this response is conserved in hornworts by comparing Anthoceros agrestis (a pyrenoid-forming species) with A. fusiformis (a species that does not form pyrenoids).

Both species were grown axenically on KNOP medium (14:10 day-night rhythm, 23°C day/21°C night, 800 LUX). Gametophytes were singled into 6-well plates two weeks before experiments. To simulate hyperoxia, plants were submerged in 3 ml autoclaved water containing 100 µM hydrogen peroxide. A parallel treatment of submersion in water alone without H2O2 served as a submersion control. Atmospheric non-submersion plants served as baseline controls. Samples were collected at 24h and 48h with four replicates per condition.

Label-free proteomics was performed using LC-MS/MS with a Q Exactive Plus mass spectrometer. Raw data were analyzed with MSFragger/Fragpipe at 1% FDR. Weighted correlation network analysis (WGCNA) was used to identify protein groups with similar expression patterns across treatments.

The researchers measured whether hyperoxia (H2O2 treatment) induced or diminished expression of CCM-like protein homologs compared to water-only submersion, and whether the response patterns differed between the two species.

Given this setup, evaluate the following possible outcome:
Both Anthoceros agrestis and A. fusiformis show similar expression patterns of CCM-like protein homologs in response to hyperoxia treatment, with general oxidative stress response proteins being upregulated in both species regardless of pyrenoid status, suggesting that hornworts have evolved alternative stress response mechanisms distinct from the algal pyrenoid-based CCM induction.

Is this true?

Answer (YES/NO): NO